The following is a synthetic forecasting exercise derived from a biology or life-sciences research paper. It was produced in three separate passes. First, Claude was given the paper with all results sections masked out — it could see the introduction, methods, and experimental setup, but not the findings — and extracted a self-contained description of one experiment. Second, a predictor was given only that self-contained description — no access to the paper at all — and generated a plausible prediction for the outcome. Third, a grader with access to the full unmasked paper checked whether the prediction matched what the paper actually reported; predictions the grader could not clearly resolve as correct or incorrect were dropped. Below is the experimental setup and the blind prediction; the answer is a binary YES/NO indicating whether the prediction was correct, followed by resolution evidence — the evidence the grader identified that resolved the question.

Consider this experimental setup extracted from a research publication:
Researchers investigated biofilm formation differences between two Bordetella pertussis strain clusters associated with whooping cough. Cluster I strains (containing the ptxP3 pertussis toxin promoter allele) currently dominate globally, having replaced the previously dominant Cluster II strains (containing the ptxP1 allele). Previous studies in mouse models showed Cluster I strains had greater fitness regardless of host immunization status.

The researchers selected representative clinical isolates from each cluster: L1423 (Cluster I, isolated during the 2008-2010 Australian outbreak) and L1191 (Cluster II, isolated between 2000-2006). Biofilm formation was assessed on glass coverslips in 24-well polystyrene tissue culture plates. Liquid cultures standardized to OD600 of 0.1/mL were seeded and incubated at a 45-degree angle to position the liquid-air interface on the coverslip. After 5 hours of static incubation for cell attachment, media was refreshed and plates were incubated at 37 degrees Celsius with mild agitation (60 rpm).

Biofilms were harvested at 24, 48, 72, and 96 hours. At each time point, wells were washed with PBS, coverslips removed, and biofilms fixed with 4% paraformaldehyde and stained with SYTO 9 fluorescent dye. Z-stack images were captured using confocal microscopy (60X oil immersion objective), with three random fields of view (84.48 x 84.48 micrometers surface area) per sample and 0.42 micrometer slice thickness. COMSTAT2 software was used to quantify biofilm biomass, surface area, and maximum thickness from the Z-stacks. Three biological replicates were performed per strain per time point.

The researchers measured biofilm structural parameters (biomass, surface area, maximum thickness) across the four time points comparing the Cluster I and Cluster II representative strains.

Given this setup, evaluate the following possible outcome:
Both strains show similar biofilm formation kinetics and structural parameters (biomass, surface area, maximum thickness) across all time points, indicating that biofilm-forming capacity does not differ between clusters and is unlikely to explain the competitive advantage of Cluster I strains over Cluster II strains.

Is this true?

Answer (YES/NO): YES